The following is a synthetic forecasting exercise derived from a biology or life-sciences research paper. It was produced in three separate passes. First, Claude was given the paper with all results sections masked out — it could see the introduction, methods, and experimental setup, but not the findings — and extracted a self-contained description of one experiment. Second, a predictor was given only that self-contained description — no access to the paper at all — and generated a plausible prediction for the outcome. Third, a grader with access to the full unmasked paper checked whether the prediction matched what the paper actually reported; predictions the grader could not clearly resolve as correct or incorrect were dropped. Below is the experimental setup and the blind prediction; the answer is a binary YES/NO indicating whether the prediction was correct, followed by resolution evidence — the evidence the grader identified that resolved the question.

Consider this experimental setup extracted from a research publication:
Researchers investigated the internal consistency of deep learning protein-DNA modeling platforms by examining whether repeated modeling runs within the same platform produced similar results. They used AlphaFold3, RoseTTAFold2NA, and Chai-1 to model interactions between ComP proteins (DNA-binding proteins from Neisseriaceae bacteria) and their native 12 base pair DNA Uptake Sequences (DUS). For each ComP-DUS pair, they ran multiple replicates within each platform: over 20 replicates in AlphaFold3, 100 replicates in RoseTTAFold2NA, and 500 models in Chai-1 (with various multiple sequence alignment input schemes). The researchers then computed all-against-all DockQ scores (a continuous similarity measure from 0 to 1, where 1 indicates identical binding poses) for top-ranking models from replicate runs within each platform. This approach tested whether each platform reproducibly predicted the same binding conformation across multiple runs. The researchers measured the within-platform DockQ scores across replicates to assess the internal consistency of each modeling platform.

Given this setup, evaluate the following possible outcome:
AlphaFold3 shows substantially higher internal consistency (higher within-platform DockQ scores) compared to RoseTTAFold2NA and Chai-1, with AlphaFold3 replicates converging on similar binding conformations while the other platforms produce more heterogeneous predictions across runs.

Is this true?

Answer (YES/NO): YES